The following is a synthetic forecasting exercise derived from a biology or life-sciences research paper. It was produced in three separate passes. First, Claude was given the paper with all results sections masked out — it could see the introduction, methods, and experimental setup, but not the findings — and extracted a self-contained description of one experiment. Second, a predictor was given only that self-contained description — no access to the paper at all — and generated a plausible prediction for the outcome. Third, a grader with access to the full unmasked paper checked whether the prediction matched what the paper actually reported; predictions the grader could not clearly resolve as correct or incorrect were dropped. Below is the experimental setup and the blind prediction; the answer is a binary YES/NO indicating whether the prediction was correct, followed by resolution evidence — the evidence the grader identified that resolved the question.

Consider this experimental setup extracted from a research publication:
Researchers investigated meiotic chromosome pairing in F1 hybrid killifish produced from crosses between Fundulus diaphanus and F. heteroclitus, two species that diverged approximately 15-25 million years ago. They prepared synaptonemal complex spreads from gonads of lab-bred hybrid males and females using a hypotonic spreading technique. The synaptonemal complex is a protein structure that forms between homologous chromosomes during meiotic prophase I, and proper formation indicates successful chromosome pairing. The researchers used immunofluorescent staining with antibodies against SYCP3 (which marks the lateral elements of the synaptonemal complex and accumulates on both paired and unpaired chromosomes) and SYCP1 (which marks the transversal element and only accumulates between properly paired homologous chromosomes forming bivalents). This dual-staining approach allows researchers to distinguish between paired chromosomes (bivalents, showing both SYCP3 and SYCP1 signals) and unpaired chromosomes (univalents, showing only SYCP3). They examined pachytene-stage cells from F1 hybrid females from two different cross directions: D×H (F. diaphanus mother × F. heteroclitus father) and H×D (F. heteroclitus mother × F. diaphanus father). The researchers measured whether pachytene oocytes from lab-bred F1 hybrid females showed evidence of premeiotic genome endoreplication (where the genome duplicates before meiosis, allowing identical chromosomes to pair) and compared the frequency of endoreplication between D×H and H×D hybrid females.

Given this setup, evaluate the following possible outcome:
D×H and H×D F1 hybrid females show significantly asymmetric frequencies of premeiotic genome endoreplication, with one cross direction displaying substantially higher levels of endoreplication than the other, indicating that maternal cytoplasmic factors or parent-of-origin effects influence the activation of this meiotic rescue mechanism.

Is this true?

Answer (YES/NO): NO